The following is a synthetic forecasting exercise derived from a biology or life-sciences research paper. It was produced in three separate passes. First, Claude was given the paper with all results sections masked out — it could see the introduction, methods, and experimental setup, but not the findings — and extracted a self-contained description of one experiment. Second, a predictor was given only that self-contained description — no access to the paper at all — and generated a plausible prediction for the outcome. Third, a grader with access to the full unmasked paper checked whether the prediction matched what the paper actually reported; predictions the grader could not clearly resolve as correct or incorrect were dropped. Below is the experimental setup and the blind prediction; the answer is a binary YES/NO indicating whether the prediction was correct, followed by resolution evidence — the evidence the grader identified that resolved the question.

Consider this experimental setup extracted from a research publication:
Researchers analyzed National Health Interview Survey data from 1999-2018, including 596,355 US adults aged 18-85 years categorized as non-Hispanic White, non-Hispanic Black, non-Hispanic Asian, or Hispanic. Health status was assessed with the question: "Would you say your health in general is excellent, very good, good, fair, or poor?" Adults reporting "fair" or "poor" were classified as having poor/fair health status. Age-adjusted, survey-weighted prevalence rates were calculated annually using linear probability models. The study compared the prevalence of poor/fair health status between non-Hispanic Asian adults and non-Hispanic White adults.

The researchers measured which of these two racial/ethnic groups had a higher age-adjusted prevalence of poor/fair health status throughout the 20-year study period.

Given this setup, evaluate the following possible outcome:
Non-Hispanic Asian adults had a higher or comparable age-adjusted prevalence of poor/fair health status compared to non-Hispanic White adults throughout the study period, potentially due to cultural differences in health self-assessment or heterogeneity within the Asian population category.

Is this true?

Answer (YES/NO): YES